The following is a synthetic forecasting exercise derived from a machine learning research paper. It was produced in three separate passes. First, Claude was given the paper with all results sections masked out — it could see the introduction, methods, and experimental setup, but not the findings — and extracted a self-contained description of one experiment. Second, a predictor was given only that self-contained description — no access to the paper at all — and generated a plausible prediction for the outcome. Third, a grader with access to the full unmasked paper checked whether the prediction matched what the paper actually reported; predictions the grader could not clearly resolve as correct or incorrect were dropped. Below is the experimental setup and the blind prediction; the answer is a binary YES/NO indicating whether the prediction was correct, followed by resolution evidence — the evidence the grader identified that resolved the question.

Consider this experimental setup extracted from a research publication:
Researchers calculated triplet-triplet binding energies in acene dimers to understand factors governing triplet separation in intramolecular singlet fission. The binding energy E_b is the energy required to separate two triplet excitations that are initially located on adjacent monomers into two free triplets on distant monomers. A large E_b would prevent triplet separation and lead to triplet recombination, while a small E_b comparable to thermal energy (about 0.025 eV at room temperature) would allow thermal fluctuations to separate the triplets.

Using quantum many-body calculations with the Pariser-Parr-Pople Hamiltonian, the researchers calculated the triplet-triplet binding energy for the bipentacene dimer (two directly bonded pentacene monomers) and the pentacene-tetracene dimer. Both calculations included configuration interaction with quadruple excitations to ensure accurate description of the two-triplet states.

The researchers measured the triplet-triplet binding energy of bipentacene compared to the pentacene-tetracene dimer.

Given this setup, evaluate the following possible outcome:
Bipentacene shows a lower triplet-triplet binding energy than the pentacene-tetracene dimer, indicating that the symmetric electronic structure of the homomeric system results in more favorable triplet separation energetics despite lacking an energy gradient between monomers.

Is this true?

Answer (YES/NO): NO